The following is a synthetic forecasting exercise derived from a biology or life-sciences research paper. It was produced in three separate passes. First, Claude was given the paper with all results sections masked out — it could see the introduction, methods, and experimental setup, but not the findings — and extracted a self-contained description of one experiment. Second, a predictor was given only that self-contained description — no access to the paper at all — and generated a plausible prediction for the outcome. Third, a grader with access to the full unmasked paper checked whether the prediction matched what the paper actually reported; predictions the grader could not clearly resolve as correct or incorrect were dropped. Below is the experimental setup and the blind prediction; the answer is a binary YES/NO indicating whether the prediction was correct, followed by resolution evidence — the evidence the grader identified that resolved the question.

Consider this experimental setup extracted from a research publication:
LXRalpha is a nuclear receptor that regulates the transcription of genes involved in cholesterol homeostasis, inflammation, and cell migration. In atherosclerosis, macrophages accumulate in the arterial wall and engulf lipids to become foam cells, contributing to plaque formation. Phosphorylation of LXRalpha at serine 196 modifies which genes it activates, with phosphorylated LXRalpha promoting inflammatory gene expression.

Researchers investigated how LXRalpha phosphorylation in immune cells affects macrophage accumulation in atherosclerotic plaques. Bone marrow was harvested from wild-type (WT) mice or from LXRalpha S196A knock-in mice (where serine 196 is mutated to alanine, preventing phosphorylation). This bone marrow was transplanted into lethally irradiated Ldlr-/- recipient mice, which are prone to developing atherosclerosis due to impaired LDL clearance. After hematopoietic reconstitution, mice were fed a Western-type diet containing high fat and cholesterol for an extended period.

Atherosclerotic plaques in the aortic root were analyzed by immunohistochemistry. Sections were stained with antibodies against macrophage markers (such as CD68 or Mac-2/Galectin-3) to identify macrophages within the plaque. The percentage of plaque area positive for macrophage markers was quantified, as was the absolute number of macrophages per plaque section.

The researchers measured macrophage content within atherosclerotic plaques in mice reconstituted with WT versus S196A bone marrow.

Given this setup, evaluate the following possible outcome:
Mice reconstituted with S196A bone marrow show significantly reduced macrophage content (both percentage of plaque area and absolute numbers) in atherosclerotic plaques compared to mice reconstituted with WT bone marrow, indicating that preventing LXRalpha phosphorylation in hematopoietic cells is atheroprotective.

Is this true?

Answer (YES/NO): NO